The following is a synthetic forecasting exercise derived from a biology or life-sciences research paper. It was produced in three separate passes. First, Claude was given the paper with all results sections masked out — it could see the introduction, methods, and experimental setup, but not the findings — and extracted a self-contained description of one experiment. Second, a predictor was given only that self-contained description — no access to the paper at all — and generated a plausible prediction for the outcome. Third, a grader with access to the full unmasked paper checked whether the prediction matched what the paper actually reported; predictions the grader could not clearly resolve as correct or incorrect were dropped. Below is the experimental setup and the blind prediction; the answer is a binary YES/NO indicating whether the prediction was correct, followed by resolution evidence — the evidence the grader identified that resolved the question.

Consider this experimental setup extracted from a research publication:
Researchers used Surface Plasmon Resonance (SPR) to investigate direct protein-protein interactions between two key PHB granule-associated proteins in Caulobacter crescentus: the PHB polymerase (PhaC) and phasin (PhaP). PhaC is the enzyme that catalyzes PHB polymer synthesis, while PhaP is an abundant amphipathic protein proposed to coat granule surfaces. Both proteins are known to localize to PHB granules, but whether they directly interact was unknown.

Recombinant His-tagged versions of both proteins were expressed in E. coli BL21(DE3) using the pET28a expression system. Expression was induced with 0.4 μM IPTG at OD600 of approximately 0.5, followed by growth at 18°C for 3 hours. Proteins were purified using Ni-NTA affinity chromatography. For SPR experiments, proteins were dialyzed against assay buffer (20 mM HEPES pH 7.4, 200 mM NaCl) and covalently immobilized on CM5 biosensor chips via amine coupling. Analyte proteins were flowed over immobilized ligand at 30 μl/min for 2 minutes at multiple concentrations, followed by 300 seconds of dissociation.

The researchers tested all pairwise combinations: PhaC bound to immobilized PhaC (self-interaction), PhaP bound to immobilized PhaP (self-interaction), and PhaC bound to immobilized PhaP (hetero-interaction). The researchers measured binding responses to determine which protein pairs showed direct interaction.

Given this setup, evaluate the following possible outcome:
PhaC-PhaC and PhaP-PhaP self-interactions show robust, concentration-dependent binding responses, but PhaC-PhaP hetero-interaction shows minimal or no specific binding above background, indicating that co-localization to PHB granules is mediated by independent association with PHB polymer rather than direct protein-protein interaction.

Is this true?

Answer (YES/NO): NO